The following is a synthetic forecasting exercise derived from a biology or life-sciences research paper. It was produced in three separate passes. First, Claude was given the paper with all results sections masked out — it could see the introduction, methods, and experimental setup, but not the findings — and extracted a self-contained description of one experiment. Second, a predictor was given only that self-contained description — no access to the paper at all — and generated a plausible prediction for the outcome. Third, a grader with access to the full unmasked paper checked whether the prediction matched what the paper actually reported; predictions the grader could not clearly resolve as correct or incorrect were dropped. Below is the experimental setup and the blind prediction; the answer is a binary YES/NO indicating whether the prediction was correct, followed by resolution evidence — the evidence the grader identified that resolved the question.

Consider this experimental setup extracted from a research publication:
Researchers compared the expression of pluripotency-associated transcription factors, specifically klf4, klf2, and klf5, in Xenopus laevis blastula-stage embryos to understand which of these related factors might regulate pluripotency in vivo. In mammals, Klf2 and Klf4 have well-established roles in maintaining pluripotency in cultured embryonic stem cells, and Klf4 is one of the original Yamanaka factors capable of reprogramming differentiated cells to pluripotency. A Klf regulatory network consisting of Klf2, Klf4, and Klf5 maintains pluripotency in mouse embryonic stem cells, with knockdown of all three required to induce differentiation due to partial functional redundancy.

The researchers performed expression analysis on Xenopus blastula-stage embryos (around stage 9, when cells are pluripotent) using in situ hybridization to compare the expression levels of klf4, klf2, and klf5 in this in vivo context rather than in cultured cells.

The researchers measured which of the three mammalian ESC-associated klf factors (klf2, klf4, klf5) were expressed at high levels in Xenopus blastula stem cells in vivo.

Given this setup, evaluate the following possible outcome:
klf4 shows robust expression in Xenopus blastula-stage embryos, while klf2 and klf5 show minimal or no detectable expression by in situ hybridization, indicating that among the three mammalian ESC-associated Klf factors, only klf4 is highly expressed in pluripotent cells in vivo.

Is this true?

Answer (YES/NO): NO